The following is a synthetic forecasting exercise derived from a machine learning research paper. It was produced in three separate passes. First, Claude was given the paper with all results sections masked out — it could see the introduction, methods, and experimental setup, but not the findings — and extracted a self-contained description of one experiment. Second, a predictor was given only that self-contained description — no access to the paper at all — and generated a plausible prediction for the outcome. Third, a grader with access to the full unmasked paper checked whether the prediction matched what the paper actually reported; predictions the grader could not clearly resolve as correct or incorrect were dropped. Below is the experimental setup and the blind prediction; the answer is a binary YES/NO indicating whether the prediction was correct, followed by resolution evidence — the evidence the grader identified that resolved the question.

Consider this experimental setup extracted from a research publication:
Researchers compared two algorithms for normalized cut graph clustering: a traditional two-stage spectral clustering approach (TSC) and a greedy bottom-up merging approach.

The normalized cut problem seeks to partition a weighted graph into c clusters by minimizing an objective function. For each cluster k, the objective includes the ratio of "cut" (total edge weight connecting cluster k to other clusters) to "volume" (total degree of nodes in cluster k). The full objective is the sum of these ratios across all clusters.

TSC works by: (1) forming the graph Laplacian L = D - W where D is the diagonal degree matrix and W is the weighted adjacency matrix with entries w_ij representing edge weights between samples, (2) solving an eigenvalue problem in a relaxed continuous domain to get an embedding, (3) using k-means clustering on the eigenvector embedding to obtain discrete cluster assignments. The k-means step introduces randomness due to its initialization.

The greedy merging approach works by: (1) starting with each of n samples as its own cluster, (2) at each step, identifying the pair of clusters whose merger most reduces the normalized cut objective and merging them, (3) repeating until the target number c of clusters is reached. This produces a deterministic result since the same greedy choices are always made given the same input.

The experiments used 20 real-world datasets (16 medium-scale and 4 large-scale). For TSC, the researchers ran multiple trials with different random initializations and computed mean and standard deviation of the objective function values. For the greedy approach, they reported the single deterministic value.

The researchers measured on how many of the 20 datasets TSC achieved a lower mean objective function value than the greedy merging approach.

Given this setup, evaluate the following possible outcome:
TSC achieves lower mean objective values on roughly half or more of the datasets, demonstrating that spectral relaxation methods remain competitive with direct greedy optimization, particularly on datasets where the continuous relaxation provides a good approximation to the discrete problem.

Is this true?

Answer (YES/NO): NO